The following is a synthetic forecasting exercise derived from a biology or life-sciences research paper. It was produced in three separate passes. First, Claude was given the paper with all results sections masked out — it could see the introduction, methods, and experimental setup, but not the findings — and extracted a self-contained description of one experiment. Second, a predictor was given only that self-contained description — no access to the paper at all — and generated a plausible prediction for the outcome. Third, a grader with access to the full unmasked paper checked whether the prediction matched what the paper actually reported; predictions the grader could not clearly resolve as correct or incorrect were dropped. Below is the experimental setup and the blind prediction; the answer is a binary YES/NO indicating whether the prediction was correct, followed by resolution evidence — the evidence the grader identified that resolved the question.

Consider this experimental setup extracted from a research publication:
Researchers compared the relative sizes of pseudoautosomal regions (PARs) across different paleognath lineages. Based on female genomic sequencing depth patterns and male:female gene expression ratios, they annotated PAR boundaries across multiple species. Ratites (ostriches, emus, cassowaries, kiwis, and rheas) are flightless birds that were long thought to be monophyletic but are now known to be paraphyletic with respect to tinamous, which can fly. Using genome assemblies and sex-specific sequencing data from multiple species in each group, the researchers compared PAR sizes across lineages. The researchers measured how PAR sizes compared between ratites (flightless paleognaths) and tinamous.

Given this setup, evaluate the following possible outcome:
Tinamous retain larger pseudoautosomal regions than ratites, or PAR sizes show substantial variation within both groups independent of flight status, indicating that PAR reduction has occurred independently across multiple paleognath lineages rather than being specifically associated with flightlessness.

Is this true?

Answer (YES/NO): NO